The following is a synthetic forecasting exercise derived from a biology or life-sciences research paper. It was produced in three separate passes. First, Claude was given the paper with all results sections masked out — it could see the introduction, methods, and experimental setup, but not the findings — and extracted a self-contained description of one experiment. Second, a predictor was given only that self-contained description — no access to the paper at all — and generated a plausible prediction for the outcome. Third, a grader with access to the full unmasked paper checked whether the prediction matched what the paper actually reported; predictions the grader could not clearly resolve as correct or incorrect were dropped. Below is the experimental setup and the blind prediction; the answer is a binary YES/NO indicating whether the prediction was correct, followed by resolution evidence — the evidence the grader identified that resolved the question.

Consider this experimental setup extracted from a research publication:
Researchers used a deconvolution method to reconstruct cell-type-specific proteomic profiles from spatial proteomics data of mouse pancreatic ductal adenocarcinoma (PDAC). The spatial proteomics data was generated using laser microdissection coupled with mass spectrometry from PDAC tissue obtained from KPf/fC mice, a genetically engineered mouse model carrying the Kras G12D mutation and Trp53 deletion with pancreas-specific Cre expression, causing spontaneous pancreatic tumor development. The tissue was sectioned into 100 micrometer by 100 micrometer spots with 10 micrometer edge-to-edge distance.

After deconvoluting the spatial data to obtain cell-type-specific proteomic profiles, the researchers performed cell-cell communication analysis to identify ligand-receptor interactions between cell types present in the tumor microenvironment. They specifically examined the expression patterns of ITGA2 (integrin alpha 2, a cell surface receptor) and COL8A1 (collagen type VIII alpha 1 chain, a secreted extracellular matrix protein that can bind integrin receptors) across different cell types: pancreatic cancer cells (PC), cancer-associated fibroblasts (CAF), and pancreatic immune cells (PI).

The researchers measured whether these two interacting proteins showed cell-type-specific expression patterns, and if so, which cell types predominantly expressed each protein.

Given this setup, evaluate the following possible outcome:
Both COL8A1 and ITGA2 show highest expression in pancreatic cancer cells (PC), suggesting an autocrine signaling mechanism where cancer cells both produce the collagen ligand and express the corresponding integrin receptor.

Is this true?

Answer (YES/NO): NO